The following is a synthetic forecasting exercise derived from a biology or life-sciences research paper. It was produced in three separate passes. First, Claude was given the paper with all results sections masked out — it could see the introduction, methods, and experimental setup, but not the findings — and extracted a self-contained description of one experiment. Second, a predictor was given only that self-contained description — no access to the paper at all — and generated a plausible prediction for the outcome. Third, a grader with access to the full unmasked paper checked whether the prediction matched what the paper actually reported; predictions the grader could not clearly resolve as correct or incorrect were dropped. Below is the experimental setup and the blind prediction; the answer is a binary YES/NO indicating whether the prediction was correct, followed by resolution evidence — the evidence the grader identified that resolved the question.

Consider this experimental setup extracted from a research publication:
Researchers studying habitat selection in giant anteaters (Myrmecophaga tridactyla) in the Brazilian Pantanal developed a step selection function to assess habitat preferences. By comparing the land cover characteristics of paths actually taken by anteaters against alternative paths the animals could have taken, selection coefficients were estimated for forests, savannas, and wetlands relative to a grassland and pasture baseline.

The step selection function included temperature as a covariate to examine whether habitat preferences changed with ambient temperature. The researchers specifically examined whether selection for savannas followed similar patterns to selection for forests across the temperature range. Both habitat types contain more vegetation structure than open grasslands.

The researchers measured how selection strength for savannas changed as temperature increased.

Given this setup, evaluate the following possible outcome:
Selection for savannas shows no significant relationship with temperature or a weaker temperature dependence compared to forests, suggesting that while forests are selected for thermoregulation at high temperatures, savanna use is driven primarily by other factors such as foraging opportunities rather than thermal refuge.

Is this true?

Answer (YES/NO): NO